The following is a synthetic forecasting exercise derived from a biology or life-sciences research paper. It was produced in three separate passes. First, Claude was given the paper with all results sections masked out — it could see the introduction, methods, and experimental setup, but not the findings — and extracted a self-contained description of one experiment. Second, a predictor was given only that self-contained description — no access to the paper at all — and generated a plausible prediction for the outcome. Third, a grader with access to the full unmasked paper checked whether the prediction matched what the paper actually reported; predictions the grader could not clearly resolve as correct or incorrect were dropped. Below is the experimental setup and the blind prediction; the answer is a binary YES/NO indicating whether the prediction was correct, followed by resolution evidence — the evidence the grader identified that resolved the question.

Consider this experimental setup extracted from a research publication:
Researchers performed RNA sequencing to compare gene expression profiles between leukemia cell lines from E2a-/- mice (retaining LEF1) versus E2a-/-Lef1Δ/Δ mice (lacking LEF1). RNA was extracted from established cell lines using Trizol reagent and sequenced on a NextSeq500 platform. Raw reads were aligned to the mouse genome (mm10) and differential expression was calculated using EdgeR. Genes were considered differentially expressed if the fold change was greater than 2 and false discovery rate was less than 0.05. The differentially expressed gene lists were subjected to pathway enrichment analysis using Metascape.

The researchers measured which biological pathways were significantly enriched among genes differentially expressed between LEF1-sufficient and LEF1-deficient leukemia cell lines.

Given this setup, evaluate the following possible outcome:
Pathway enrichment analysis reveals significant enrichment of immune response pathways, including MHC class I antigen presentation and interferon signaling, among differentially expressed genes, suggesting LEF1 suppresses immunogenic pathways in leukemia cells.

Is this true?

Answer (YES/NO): NO